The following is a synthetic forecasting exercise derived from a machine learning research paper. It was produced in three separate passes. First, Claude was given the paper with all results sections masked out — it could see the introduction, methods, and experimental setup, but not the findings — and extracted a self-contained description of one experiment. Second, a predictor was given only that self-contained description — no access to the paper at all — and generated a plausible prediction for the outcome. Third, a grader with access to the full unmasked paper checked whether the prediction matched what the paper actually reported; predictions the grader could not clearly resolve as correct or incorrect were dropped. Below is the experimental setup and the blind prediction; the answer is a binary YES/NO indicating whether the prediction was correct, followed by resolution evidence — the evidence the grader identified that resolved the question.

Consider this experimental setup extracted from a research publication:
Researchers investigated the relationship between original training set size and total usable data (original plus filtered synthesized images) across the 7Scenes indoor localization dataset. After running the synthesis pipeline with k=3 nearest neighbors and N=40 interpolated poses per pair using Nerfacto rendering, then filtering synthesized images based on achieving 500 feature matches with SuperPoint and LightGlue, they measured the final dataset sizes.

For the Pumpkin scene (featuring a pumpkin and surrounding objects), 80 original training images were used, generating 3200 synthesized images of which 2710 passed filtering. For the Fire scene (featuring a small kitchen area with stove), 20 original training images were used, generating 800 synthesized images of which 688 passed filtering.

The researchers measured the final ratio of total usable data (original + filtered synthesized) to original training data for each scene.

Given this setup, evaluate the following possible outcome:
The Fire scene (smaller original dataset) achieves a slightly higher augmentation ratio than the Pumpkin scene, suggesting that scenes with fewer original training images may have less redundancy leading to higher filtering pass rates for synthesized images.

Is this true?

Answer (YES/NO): YES